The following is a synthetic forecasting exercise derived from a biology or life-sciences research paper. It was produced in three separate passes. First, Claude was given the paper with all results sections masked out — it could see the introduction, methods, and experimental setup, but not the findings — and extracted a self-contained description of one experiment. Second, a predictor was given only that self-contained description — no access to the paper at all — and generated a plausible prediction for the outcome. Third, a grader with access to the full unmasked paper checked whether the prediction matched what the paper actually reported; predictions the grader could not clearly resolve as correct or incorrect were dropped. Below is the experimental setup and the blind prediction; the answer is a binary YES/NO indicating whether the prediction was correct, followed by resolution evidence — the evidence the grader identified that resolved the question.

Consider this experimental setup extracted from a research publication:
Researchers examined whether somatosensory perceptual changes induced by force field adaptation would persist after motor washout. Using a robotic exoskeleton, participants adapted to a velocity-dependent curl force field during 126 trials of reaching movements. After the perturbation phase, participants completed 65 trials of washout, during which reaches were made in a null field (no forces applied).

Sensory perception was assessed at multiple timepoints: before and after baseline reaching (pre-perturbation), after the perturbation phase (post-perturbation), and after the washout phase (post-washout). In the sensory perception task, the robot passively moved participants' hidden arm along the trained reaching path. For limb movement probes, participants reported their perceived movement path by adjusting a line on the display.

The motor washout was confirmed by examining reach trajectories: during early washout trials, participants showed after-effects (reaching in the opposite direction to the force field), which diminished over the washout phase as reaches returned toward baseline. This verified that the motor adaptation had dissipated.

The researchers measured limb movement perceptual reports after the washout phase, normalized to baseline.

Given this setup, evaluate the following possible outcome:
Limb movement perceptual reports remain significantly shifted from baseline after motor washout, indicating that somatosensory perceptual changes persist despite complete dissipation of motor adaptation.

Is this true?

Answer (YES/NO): NO